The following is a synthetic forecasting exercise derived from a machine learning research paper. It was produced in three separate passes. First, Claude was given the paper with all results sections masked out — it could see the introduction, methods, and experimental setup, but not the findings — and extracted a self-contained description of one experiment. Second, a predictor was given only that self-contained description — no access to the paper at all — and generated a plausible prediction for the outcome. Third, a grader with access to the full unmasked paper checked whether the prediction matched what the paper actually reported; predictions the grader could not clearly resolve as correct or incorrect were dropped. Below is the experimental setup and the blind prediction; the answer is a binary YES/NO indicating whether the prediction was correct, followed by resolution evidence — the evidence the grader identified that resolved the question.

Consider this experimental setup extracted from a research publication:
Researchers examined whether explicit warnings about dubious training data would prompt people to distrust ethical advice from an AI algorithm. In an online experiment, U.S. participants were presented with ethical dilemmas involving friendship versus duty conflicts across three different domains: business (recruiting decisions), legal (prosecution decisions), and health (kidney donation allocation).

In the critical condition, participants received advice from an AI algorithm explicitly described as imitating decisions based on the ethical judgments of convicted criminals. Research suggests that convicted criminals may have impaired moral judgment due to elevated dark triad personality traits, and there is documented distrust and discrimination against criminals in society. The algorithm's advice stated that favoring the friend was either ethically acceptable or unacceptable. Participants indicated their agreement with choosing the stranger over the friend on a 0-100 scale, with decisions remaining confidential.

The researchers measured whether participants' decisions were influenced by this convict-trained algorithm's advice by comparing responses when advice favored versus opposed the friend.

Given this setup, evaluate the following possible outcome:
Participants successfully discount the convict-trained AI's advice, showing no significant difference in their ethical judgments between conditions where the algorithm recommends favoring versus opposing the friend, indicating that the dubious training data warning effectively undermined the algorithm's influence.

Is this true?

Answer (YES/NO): NO